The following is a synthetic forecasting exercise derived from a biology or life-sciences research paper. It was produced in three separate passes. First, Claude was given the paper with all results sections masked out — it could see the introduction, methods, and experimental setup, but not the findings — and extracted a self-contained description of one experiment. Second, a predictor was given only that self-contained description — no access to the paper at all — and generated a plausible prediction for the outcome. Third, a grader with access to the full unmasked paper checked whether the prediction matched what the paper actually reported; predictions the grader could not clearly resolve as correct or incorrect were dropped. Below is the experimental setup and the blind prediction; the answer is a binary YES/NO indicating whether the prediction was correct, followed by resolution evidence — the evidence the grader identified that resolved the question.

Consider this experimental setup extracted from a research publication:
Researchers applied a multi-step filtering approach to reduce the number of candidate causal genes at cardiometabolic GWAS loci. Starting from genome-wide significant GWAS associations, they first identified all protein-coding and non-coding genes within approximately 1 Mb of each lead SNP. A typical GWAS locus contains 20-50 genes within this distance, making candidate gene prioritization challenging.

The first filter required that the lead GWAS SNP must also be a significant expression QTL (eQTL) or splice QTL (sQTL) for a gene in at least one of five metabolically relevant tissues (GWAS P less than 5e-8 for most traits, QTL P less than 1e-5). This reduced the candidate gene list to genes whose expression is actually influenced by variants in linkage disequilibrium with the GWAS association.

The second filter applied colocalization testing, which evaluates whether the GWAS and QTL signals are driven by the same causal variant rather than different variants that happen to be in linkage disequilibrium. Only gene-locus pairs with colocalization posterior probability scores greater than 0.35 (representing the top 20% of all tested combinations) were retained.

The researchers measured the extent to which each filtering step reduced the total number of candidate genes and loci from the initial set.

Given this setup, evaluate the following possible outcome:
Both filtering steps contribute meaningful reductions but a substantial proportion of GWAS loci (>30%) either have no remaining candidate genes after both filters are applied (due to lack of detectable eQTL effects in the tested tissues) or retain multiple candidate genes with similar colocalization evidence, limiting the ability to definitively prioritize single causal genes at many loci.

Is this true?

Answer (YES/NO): YES